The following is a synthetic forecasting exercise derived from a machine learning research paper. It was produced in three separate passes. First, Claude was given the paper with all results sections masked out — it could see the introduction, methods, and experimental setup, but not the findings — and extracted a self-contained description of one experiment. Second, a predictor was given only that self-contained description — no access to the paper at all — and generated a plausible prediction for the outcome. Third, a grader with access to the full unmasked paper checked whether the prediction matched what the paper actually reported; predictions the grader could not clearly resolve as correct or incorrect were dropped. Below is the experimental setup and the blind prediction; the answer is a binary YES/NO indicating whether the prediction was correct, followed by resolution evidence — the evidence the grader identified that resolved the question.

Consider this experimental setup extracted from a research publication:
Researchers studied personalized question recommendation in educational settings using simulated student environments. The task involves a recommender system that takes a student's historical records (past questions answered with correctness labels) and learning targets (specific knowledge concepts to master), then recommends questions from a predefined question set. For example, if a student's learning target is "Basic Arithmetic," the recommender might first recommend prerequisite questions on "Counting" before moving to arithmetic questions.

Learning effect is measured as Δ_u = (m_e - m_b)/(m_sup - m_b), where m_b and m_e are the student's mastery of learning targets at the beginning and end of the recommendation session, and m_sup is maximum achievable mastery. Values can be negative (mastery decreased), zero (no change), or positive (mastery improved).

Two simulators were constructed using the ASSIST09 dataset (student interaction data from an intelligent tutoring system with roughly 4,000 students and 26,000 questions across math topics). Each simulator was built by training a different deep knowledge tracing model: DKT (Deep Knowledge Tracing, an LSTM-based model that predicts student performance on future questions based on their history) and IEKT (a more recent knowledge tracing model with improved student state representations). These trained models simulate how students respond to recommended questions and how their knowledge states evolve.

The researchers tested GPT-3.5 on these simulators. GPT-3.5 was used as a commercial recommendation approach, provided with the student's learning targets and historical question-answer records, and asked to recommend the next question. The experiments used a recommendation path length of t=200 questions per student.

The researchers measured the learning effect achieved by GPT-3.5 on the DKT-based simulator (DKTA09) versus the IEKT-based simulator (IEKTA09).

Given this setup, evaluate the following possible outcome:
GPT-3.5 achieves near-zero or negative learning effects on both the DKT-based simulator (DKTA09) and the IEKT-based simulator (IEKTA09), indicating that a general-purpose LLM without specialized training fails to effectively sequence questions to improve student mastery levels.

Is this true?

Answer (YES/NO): NO